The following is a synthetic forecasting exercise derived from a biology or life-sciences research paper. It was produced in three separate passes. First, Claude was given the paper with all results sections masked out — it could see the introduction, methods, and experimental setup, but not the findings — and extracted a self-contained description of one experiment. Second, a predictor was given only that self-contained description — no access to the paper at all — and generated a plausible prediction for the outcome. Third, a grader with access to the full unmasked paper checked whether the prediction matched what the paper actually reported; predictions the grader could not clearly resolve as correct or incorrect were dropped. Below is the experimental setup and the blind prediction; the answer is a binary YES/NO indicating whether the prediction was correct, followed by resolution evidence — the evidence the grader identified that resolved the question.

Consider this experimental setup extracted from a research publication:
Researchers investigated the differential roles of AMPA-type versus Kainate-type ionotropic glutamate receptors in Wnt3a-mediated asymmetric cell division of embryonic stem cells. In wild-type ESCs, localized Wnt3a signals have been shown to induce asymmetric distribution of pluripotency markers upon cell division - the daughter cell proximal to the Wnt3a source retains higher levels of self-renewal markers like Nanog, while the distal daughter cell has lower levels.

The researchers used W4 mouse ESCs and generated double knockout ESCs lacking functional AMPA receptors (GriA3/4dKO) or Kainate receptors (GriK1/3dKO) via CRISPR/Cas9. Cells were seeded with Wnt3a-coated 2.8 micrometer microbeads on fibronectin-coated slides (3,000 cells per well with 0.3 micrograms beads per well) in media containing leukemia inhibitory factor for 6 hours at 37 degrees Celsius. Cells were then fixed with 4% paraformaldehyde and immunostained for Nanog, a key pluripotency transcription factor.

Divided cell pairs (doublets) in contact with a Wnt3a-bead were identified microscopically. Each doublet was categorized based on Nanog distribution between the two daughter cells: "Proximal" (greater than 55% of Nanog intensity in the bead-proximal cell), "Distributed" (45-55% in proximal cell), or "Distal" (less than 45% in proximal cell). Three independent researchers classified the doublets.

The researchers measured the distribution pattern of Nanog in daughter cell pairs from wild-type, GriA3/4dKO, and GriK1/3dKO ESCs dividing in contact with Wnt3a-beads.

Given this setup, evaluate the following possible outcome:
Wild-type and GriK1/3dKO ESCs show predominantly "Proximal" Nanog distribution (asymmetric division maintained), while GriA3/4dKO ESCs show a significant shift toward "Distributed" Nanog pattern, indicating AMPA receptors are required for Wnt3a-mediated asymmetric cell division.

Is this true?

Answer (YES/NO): YES